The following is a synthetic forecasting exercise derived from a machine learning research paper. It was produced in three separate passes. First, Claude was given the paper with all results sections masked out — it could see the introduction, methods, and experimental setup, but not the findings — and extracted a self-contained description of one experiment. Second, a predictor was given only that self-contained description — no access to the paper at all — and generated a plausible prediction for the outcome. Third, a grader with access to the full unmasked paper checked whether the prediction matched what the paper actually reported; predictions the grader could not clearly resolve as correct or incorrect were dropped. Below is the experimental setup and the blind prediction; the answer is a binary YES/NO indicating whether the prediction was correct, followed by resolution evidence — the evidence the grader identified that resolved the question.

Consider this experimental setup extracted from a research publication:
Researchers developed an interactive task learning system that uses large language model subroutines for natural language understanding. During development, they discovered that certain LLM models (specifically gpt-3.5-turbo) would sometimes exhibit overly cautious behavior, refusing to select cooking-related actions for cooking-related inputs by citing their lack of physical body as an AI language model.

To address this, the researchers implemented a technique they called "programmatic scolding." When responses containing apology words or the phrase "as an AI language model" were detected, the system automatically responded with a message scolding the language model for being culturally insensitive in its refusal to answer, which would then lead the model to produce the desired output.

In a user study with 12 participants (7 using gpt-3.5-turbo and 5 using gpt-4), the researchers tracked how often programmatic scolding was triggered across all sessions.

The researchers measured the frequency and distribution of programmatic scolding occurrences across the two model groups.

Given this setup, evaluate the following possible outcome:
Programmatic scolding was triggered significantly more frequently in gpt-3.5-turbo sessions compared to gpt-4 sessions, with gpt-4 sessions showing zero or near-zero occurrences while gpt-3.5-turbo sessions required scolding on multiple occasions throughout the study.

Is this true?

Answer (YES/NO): YES